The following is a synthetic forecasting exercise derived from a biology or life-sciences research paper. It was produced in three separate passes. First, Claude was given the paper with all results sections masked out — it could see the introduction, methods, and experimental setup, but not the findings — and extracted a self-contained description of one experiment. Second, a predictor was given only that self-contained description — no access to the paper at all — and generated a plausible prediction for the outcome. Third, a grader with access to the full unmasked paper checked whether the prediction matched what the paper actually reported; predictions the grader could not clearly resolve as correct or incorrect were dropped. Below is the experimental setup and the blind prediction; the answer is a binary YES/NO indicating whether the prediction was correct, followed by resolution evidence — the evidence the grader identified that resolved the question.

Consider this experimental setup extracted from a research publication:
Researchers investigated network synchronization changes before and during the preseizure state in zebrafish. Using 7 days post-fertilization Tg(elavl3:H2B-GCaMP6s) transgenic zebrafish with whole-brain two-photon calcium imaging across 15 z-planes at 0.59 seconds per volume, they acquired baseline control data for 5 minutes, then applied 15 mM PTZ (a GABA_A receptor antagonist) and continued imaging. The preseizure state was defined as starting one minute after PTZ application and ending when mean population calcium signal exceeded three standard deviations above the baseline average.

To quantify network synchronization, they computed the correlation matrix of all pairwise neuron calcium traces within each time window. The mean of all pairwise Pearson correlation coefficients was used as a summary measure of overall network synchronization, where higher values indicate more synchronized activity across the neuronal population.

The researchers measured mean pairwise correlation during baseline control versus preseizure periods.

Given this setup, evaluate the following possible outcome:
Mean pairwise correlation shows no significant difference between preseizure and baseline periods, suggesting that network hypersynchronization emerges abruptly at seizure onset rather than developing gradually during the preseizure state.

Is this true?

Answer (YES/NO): YES